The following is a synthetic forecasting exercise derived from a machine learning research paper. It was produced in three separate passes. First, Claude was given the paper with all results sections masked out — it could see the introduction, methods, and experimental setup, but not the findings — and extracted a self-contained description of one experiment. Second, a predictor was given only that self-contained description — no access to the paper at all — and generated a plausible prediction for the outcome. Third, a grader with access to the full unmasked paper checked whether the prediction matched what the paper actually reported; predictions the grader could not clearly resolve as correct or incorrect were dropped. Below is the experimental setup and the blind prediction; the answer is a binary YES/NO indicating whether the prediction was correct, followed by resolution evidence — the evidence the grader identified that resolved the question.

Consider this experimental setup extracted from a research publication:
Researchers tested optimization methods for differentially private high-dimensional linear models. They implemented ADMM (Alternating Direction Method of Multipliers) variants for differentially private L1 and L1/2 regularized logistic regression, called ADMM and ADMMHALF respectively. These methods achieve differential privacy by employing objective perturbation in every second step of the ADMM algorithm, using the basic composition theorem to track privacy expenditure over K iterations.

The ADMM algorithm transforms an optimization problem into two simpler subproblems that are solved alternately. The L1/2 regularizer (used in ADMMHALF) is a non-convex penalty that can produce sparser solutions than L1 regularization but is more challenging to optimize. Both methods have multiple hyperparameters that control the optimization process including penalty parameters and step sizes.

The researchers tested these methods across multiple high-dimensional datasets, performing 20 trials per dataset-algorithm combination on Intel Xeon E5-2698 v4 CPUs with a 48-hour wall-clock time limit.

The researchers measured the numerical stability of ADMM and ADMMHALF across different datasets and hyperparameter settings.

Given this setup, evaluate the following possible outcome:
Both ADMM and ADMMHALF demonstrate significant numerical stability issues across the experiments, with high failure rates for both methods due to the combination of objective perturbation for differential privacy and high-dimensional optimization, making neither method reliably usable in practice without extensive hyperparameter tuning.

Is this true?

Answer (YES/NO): YES